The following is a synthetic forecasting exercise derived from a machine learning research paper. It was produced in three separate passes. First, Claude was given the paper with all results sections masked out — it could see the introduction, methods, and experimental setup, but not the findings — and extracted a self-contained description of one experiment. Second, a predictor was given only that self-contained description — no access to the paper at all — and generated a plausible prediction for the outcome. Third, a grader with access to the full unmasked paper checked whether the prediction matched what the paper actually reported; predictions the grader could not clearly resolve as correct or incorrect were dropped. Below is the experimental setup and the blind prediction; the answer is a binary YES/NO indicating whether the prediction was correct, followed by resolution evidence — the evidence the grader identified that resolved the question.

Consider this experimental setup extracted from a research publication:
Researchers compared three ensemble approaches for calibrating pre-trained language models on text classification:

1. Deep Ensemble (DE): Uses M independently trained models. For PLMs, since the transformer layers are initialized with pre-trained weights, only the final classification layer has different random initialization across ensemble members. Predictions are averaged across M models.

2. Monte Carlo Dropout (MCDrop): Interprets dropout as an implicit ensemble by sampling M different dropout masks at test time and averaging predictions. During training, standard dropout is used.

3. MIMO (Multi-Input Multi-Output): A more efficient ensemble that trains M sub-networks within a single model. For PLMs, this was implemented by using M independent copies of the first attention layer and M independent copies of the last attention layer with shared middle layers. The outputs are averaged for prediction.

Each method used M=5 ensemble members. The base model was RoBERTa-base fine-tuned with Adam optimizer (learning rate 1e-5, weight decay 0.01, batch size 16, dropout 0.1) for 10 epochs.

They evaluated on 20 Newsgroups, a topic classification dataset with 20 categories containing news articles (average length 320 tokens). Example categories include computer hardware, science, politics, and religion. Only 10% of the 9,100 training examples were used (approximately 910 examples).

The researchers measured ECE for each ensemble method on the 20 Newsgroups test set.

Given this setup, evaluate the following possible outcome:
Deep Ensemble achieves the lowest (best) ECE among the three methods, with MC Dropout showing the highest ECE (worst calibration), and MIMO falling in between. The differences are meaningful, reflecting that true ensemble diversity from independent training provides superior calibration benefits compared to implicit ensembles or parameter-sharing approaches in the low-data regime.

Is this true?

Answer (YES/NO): NO